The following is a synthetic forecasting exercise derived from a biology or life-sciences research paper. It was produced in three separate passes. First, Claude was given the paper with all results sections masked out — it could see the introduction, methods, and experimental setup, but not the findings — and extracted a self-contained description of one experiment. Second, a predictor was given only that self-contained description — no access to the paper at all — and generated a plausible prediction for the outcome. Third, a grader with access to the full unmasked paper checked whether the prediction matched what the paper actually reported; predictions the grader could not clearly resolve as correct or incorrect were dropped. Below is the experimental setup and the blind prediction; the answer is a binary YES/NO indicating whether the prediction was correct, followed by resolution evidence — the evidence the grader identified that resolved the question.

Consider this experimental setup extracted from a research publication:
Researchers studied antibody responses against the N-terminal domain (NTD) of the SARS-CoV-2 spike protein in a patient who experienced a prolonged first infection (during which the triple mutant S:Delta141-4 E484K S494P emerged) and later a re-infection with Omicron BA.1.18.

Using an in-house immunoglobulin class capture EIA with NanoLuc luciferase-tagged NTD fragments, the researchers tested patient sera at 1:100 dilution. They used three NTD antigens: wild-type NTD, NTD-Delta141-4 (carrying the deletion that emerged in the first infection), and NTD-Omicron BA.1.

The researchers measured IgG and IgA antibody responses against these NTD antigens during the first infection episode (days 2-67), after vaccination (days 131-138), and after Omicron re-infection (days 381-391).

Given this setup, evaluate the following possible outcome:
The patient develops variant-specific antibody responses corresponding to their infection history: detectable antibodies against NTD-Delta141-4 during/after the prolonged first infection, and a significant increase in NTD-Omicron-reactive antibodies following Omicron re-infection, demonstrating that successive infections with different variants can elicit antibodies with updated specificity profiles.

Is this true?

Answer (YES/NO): NO